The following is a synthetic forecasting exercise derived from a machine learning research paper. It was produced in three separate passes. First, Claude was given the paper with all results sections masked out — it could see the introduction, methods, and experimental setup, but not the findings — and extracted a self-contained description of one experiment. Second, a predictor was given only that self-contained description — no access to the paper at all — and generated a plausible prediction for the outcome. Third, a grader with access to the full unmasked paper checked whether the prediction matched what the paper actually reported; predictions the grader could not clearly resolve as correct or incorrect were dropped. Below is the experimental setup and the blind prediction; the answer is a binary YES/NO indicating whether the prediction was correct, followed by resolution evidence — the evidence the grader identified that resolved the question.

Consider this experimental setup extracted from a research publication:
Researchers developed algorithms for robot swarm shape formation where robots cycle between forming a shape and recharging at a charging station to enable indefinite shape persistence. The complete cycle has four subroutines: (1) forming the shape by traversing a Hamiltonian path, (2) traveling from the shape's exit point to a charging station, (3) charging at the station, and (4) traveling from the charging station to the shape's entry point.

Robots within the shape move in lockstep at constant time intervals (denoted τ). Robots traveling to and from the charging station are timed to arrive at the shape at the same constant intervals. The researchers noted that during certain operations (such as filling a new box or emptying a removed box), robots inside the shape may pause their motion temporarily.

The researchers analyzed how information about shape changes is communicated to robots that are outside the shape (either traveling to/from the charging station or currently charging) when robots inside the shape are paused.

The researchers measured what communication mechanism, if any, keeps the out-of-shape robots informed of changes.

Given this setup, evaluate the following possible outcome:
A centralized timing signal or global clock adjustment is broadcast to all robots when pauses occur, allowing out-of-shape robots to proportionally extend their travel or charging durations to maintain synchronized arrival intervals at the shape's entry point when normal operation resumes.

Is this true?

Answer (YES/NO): NO